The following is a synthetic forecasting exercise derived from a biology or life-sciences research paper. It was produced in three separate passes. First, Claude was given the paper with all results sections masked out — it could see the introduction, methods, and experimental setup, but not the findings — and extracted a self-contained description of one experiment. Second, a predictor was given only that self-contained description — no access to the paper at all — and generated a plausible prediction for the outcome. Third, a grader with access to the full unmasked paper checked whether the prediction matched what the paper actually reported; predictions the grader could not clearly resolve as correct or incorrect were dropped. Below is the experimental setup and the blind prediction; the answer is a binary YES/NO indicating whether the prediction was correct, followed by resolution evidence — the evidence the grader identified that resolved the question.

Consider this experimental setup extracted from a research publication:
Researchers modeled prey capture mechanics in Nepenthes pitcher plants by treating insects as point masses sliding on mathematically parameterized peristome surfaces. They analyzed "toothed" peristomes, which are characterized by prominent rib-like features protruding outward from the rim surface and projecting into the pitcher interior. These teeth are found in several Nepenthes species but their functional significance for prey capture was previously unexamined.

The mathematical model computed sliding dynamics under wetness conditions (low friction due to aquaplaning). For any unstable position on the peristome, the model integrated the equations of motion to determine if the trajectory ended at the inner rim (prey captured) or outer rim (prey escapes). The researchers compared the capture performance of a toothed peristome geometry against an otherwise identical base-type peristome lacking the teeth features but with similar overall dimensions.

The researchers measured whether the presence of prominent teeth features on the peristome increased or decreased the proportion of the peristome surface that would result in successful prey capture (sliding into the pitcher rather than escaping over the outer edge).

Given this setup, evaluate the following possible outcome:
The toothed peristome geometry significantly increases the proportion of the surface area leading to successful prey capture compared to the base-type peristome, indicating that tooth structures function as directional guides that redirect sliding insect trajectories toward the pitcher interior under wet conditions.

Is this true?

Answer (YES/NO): NO